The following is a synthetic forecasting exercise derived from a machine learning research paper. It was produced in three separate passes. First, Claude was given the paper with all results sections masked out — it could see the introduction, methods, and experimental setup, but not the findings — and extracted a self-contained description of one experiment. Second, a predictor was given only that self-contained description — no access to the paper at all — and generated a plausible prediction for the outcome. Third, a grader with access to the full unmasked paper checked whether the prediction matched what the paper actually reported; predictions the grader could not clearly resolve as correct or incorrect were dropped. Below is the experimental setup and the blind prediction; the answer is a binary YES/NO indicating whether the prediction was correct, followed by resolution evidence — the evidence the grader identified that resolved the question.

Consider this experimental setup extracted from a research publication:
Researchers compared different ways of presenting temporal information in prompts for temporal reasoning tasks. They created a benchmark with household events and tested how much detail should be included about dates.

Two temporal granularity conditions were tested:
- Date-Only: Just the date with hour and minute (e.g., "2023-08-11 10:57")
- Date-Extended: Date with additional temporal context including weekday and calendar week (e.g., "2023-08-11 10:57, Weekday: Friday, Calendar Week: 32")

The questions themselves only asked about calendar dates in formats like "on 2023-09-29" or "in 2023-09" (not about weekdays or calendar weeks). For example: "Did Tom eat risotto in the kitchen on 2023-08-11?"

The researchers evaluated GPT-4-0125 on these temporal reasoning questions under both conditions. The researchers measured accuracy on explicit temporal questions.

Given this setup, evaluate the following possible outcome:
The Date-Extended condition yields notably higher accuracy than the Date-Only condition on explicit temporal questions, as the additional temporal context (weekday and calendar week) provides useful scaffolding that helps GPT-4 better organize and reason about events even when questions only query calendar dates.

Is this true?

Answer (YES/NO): NO